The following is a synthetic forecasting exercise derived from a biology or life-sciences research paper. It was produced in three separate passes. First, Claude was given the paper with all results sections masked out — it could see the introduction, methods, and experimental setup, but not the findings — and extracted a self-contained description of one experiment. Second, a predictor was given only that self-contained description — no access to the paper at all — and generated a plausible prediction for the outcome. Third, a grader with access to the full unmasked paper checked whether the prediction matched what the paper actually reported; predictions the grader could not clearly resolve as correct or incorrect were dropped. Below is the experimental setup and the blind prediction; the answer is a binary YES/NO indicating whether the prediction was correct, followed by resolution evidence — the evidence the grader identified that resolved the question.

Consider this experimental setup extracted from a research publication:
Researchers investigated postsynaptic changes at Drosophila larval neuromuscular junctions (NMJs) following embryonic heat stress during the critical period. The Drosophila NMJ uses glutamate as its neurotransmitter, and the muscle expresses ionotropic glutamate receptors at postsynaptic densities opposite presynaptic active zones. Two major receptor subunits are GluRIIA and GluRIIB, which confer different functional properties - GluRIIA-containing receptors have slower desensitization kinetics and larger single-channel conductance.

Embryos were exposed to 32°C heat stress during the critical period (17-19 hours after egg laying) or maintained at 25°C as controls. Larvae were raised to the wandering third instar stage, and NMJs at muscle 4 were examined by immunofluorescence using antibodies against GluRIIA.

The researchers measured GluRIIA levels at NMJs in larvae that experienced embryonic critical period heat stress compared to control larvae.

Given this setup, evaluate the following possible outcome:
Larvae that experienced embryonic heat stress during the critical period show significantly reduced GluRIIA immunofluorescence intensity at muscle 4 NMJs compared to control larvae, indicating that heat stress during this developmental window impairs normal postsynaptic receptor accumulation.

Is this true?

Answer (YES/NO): YES